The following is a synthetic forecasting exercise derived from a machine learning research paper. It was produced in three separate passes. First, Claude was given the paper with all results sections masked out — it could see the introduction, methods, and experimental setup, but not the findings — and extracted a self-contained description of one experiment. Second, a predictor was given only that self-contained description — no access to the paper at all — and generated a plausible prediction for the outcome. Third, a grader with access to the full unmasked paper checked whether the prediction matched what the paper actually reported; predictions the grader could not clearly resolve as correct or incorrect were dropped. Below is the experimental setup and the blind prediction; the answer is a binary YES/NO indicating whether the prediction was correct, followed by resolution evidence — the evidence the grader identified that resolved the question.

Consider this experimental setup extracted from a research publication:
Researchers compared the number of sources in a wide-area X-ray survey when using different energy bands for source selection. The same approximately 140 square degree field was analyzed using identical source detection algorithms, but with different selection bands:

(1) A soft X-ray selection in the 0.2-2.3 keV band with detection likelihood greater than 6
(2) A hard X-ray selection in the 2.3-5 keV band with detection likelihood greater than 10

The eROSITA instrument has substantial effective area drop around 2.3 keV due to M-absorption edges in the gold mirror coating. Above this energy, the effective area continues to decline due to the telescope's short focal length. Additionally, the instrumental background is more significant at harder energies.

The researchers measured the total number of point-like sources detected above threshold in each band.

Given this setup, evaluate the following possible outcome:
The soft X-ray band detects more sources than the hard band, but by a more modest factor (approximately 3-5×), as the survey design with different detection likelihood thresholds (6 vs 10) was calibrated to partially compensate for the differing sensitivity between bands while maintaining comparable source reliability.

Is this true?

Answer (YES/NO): NO